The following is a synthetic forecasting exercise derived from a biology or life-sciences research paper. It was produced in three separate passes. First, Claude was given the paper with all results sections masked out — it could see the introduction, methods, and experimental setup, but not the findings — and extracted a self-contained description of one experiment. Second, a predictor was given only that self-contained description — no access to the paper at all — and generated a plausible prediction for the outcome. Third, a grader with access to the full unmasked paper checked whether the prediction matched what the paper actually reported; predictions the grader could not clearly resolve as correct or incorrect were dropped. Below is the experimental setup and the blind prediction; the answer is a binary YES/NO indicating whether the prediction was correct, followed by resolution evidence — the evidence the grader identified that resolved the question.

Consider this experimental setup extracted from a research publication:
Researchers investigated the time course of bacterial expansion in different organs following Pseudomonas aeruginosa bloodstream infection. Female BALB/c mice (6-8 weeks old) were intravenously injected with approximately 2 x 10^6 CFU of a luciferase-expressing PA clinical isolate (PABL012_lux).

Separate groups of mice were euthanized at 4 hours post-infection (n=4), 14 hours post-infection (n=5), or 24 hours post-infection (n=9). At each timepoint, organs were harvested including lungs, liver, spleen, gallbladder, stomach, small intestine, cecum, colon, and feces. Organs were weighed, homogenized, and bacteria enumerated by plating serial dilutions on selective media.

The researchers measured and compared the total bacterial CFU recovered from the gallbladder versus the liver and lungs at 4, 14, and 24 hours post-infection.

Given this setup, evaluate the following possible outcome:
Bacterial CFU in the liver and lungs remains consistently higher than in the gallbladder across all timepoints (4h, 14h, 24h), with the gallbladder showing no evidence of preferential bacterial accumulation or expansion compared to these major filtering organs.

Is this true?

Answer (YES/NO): NO